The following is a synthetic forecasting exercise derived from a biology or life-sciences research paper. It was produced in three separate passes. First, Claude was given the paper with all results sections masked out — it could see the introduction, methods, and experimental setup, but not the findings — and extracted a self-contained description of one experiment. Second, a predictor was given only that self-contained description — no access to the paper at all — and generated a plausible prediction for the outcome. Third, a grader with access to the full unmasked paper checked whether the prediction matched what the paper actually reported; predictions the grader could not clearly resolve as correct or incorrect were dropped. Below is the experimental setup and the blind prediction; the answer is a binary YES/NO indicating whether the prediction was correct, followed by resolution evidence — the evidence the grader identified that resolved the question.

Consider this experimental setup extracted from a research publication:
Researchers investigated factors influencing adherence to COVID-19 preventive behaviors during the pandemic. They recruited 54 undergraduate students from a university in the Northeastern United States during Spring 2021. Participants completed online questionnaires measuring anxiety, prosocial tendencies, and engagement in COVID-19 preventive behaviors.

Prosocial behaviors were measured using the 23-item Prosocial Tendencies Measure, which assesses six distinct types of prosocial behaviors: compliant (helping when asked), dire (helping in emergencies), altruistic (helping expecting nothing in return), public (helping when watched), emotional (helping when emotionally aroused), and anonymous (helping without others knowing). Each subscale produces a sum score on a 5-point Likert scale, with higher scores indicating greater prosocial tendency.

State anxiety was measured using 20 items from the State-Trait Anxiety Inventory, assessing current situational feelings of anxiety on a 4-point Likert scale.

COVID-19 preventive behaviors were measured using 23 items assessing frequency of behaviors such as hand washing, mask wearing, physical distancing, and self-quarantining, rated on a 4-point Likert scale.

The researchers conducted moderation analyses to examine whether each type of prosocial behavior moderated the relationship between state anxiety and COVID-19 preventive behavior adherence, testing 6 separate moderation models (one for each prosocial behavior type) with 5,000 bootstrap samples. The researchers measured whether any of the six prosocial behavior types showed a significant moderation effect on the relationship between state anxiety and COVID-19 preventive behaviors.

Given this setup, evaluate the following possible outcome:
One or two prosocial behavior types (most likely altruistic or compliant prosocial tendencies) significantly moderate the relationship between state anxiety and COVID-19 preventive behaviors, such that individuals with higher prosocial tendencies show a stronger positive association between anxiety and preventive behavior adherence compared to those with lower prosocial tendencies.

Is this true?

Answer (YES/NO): NO